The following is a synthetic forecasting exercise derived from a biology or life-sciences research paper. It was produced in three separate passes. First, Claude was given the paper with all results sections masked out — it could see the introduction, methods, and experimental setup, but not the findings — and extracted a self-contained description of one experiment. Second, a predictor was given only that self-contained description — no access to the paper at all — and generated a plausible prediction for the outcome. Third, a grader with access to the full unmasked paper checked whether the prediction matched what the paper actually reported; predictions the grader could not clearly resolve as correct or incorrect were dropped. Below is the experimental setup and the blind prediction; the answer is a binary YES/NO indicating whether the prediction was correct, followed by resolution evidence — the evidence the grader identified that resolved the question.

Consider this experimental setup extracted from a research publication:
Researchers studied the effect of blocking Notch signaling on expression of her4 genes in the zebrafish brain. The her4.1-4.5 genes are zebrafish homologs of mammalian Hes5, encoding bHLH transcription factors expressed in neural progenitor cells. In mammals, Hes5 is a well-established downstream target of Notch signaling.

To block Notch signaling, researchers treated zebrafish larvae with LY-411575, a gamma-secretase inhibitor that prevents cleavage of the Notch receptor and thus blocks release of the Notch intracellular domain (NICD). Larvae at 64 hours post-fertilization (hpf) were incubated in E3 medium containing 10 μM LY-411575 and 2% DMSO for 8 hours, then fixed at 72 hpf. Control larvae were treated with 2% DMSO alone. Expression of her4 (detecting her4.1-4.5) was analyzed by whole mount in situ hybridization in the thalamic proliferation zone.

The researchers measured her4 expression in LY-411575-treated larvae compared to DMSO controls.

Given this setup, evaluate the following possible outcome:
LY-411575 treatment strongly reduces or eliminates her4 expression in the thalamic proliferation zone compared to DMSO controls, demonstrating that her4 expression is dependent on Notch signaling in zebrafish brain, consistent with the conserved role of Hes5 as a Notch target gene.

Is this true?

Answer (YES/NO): YES